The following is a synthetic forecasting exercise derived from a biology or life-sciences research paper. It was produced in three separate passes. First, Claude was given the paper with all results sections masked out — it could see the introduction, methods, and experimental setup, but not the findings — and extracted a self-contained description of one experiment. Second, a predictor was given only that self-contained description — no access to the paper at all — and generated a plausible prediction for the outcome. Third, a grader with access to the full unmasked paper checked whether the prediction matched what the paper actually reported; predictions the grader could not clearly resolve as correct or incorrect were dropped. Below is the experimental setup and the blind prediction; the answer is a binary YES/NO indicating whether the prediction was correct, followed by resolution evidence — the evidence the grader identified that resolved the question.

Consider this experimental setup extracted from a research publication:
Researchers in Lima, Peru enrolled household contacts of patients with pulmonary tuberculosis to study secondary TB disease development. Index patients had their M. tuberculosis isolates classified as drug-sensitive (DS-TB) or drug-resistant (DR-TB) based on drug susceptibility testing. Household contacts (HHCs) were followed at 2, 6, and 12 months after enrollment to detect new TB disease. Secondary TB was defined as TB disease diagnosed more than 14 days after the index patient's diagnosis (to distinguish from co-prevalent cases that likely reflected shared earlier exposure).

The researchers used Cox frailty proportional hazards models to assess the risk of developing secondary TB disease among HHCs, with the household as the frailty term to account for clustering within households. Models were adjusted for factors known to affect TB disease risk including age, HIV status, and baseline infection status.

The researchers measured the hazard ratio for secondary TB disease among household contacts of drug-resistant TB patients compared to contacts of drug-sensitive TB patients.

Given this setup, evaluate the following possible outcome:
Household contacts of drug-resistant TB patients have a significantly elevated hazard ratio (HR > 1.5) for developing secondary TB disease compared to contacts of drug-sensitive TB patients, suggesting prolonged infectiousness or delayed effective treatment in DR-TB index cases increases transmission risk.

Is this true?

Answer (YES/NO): NO